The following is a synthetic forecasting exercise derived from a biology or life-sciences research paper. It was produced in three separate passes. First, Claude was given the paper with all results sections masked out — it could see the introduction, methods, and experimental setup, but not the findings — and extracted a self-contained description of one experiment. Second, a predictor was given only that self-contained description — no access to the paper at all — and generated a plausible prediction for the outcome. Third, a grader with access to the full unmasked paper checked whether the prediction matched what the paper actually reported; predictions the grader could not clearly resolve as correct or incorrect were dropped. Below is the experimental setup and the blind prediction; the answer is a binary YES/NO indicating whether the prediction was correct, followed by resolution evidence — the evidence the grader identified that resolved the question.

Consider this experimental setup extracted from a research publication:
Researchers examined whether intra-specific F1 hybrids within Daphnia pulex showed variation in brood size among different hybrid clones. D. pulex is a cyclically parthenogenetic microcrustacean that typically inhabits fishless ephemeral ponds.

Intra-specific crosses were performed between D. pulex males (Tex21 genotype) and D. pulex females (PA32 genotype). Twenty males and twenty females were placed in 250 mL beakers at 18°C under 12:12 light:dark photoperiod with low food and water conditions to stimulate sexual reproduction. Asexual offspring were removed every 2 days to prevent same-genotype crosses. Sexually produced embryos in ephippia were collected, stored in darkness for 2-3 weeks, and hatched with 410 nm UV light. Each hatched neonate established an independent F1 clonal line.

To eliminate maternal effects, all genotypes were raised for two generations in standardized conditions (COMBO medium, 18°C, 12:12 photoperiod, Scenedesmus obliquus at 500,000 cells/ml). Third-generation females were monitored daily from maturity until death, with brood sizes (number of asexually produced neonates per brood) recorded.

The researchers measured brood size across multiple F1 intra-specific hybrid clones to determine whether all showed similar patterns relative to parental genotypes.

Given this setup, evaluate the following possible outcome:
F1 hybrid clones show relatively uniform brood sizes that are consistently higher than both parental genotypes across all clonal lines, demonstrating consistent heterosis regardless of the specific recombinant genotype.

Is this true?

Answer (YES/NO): NO